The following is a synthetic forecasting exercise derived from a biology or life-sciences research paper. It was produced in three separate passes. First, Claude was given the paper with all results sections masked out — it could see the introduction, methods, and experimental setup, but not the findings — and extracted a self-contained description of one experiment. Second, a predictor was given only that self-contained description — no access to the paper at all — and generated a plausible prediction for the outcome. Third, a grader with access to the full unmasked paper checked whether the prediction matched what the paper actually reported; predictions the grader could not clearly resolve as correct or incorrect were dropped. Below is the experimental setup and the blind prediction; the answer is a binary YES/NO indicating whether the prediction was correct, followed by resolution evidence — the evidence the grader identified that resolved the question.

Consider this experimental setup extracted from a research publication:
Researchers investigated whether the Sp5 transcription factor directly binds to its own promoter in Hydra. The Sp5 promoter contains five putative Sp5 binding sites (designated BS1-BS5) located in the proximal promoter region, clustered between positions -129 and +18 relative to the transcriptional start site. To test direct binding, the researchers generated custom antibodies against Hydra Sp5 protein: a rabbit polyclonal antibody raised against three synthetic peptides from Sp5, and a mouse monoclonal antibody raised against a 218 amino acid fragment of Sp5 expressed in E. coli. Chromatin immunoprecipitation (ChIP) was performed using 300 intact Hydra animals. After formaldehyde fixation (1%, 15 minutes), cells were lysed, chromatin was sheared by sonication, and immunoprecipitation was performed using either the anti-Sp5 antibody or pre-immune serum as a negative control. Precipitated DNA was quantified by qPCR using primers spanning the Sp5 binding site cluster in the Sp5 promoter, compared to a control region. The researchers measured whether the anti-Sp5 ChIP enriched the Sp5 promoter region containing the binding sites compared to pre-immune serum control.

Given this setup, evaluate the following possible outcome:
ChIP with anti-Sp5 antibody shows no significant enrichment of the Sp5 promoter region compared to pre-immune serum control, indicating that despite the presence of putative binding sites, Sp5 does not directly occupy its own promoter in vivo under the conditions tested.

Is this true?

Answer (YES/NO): NO